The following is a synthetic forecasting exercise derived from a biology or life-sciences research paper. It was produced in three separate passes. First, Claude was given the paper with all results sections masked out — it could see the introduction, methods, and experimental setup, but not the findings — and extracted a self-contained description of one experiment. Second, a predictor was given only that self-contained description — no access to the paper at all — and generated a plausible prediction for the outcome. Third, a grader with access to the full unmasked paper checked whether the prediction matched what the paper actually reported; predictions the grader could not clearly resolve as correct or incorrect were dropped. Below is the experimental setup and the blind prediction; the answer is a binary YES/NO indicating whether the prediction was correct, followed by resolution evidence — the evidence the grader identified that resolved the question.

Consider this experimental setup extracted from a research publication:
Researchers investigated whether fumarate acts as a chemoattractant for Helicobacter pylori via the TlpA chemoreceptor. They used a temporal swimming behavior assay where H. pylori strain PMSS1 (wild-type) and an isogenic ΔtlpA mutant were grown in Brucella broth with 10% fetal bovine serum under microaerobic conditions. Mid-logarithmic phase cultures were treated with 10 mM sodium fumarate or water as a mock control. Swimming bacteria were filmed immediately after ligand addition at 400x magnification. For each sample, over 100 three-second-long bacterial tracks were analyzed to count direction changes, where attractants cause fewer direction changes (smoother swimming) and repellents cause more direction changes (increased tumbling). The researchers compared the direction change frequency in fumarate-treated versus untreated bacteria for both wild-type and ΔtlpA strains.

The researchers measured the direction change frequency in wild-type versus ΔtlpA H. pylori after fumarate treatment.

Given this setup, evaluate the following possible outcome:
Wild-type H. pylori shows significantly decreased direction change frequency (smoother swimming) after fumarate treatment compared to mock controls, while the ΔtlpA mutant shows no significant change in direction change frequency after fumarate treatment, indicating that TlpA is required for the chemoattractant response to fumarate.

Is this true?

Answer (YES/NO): YES